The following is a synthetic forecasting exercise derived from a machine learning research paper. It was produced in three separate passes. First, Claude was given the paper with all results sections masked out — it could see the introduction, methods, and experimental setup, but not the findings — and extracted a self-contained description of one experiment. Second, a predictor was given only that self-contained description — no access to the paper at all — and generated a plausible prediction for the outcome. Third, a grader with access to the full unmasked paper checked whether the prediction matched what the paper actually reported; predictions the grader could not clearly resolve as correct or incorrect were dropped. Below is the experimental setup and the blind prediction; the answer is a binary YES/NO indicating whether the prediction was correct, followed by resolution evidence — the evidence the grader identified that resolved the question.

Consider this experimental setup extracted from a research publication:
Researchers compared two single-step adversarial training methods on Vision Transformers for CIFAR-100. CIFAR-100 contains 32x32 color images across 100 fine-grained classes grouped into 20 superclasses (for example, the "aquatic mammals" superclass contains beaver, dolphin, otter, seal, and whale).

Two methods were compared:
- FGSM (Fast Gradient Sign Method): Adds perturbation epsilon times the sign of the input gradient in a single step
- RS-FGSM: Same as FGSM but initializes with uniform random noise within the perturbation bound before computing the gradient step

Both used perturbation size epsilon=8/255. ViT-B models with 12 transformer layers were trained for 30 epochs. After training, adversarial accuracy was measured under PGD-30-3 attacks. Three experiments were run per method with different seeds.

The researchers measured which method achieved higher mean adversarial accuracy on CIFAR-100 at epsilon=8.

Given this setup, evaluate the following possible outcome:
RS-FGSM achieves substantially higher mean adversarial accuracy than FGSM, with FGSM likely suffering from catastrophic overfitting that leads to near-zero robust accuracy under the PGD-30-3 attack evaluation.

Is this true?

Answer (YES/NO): NO